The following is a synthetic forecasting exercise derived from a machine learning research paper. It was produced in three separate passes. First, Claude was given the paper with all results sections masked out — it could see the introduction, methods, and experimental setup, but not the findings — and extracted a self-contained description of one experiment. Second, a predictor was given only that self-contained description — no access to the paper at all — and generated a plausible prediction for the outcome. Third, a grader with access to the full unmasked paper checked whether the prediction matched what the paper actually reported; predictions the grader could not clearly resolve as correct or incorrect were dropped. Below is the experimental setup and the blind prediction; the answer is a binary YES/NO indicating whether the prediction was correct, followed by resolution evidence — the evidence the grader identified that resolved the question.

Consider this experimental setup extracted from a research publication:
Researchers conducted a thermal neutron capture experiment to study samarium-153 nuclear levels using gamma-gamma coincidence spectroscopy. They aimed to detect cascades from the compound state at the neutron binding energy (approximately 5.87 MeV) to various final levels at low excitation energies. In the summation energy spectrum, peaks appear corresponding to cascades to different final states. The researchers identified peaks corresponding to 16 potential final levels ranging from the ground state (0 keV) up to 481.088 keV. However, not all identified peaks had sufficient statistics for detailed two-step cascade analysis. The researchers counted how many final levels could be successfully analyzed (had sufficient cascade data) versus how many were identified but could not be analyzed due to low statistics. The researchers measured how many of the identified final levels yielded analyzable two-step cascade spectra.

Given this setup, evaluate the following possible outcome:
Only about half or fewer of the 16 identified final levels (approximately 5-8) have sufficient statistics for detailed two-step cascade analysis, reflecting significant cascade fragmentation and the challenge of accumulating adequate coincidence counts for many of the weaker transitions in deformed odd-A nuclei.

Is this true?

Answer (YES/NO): NO